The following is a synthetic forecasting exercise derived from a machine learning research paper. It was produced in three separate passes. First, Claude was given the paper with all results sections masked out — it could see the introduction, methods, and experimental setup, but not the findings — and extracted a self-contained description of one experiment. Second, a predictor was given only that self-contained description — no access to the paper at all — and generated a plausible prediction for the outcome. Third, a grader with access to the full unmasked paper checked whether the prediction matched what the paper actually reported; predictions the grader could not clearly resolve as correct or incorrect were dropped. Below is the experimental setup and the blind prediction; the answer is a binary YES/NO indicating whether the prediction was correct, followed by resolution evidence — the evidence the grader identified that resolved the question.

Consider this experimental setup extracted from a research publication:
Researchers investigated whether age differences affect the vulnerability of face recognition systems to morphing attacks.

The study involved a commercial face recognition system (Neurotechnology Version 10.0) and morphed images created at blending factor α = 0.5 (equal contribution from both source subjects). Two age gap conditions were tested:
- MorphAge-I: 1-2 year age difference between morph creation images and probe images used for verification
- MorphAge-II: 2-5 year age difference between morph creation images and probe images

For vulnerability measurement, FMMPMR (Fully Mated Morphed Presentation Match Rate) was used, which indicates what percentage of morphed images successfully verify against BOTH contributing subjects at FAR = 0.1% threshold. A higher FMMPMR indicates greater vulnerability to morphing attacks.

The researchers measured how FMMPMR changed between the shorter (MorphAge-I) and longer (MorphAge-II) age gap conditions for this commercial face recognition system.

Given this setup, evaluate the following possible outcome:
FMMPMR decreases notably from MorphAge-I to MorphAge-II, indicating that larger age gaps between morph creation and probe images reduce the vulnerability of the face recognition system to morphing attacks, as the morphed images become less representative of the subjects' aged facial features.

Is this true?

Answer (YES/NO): YES